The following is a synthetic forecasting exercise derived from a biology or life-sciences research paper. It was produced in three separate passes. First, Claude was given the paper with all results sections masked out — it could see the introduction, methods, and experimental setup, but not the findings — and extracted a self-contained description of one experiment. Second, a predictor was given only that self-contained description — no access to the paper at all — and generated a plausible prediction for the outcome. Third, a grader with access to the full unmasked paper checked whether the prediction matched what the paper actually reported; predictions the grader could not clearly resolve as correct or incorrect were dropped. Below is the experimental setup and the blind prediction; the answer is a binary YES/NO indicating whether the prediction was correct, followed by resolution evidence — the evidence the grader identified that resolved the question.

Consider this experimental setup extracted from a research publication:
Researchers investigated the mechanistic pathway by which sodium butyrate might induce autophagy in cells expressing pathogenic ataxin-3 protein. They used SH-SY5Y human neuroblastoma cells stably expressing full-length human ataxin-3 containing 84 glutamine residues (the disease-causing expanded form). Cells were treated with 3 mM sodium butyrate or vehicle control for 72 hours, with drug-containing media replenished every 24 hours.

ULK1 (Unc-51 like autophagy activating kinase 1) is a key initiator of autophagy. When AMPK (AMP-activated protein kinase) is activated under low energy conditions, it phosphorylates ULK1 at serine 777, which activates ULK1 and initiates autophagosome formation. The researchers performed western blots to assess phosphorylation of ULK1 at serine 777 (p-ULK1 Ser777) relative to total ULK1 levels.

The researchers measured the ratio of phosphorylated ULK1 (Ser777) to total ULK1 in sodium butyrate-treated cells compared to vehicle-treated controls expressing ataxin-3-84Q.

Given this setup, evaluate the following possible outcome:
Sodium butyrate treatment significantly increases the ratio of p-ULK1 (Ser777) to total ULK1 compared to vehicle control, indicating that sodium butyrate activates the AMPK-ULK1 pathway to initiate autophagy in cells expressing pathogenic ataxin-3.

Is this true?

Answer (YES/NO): YES